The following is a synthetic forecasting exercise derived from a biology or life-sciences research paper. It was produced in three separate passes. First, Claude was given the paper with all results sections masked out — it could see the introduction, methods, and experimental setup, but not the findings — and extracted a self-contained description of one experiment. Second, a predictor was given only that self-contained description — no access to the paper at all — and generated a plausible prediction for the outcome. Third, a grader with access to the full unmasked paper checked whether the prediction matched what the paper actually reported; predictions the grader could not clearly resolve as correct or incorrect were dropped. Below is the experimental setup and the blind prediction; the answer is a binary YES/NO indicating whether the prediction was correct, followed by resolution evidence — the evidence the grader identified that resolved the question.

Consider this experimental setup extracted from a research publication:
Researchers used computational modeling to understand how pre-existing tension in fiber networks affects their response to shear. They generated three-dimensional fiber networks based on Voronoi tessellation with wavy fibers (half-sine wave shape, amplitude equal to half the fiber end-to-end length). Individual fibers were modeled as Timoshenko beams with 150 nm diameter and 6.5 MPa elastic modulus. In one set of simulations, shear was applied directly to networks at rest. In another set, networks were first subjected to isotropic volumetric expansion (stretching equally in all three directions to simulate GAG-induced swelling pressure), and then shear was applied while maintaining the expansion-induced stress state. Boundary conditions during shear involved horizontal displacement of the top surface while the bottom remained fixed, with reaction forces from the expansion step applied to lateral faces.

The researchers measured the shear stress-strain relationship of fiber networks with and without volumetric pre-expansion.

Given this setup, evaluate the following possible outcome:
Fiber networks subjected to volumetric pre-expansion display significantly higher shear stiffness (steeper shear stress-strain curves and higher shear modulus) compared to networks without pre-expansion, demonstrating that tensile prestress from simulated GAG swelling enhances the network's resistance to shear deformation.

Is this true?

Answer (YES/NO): YES